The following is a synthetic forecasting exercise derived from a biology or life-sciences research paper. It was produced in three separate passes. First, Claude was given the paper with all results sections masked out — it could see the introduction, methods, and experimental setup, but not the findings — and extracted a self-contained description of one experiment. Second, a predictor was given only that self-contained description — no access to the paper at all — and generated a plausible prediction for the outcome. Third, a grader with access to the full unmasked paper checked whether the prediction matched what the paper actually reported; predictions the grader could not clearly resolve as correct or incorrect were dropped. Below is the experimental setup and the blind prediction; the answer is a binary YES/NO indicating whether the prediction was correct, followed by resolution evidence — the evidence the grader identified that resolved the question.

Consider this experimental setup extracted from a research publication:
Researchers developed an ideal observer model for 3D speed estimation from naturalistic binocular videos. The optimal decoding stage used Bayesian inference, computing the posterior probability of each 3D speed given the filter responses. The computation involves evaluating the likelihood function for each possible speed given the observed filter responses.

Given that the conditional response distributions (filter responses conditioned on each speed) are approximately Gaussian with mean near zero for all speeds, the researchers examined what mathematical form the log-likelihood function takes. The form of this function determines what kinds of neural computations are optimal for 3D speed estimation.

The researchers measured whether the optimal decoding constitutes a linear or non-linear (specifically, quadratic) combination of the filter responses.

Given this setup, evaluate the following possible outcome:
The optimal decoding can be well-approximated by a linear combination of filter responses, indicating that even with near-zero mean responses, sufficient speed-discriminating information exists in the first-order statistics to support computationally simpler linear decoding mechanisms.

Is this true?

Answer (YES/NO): NO